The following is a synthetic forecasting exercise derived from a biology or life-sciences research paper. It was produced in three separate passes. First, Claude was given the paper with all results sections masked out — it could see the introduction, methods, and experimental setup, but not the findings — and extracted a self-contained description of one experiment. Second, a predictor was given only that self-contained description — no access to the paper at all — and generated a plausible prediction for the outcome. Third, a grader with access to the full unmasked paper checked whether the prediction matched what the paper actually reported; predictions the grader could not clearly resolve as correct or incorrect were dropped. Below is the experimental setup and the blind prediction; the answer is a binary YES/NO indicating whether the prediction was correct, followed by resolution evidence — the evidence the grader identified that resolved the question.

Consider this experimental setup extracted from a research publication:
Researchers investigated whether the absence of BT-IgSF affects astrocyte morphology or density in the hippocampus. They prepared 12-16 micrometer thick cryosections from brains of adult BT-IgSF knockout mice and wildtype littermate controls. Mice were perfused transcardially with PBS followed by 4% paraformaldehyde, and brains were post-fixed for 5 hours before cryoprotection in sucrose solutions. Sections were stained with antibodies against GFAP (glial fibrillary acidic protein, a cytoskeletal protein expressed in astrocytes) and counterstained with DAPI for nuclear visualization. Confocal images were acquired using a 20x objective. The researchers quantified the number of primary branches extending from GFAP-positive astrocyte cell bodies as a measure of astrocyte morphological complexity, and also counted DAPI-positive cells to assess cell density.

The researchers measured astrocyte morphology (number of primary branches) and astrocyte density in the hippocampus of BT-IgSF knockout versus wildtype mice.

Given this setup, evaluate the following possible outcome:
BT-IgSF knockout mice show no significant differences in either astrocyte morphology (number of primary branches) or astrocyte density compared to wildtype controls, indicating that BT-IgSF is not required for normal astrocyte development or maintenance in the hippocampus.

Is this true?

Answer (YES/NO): YES